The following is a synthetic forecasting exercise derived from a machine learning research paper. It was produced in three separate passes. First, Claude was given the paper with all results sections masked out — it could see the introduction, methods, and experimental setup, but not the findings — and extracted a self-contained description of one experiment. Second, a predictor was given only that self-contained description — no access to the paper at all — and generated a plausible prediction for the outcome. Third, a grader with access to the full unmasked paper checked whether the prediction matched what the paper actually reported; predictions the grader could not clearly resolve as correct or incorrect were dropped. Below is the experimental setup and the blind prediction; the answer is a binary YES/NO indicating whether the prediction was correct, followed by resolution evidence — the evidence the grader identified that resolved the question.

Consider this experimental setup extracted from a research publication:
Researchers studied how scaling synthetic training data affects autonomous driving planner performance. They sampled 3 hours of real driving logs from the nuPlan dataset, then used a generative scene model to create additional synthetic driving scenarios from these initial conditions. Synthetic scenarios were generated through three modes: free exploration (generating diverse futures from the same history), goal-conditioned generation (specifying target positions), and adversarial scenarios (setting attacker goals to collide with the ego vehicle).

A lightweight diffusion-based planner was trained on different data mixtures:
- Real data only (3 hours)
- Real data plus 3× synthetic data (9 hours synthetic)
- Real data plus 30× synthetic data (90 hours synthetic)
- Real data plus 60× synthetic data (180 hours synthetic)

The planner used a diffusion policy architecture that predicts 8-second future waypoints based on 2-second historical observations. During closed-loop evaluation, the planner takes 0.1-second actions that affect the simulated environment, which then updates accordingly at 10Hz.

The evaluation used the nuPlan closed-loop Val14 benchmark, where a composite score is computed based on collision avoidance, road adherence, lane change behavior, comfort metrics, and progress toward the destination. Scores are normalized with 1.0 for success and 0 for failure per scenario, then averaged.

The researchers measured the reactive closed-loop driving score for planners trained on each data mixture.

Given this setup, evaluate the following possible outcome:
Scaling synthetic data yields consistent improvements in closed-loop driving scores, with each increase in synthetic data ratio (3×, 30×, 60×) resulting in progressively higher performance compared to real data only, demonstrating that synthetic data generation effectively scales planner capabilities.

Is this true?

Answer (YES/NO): NO